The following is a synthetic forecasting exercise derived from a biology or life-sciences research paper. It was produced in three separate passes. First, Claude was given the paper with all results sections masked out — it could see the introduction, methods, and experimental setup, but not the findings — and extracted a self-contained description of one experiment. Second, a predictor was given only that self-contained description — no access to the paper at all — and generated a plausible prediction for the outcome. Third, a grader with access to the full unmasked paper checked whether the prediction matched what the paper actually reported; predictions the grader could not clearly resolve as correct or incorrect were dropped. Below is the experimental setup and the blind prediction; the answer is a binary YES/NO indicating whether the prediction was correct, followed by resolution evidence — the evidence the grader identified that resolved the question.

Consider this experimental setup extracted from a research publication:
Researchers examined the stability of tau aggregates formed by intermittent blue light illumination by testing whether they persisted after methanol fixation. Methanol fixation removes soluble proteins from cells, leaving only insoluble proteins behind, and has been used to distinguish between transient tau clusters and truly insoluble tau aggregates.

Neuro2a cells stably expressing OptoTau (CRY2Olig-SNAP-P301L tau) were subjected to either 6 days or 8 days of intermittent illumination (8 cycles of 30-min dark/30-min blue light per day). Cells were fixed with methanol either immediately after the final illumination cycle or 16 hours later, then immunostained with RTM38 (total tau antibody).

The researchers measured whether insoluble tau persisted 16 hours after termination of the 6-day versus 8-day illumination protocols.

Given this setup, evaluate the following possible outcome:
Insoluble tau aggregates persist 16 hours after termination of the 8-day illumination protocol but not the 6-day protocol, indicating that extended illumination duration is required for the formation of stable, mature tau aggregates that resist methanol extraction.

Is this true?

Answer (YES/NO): YES